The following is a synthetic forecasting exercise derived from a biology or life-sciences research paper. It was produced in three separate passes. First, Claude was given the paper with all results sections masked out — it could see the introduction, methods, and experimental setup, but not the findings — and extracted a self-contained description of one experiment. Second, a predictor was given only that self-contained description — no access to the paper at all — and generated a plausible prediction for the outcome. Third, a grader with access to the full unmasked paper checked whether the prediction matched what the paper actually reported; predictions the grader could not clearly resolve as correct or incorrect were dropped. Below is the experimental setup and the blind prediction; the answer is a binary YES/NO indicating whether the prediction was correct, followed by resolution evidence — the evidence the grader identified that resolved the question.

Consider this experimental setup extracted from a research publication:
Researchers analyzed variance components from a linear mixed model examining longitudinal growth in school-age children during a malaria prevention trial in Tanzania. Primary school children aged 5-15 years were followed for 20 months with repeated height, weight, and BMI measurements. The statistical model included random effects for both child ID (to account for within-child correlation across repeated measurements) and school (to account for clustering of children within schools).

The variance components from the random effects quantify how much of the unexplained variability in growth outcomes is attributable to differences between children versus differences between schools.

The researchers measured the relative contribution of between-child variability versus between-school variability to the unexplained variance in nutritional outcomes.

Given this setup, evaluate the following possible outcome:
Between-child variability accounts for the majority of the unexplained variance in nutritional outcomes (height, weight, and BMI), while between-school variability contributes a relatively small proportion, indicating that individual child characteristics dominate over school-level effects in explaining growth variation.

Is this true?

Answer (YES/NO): YES